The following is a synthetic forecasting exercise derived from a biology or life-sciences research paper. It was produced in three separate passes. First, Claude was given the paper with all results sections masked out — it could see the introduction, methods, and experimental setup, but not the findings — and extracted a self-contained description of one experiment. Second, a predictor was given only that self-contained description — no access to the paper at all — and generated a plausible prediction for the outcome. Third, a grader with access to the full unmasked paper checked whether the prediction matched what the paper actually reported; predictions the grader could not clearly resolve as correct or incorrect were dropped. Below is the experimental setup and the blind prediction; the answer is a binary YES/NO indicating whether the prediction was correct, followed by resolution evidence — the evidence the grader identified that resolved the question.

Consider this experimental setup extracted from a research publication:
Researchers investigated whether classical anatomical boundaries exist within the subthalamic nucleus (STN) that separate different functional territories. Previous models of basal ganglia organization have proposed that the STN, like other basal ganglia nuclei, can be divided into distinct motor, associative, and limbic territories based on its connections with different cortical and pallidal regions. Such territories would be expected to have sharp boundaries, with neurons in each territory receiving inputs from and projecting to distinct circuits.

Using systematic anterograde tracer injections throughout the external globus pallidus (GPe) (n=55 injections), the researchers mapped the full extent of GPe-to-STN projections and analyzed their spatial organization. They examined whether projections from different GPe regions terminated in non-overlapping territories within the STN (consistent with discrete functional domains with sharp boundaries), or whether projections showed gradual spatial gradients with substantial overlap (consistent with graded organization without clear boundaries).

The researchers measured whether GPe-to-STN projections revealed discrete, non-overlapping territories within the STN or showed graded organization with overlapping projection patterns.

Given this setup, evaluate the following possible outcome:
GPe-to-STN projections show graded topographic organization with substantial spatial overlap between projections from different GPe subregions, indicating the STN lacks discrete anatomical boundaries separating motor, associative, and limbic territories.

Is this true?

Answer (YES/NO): YES